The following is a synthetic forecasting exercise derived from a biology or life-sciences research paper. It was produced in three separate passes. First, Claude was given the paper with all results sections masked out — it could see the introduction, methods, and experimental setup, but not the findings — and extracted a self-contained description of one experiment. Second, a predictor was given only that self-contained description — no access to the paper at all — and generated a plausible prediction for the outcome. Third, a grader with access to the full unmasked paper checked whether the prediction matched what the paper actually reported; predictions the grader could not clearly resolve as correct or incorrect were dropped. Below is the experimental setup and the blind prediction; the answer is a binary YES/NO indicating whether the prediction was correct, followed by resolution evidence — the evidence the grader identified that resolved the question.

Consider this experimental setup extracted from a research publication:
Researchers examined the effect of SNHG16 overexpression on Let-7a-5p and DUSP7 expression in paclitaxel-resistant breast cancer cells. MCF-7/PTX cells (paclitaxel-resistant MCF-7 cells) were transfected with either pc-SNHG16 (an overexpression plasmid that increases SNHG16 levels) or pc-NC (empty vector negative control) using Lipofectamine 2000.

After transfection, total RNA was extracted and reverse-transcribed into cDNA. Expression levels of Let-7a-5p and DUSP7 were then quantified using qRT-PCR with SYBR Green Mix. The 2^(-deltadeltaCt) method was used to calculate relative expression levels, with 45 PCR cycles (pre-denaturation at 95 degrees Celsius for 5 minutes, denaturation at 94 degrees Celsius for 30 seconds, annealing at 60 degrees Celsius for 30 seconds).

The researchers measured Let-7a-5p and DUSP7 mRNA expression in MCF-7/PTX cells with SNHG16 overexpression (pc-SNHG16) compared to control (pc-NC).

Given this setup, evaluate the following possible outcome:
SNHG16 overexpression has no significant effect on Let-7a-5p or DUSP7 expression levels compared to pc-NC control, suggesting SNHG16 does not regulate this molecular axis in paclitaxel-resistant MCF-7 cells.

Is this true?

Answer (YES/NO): NO